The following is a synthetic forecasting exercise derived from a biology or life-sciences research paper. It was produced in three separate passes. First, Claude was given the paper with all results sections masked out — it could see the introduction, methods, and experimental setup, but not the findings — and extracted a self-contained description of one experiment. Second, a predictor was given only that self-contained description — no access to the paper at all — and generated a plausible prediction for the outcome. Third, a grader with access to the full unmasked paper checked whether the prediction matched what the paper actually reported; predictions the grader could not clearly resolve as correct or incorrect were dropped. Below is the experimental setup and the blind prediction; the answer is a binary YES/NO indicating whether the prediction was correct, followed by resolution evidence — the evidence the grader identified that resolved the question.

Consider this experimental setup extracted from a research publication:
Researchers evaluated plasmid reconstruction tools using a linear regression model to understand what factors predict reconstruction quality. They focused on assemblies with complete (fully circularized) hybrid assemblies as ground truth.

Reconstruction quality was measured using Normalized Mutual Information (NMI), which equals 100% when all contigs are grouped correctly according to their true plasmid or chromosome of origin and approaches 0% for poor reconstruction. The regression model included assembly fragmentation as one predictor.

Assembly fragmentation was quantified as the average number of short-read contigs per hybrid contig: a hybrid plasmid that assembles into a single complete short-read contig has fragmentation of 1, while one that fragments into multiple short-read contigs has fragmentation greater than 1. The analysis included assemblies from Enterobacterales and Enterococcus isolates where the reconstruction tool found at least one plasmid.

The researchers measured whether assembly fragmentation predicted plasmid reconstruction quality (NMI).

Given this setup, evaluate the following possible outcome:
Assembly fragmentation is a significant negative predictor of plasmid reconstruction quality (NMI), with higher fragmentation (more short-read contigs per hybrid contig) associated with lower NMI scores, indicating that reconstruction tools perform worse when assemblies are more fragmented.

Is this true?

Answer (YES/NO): YES